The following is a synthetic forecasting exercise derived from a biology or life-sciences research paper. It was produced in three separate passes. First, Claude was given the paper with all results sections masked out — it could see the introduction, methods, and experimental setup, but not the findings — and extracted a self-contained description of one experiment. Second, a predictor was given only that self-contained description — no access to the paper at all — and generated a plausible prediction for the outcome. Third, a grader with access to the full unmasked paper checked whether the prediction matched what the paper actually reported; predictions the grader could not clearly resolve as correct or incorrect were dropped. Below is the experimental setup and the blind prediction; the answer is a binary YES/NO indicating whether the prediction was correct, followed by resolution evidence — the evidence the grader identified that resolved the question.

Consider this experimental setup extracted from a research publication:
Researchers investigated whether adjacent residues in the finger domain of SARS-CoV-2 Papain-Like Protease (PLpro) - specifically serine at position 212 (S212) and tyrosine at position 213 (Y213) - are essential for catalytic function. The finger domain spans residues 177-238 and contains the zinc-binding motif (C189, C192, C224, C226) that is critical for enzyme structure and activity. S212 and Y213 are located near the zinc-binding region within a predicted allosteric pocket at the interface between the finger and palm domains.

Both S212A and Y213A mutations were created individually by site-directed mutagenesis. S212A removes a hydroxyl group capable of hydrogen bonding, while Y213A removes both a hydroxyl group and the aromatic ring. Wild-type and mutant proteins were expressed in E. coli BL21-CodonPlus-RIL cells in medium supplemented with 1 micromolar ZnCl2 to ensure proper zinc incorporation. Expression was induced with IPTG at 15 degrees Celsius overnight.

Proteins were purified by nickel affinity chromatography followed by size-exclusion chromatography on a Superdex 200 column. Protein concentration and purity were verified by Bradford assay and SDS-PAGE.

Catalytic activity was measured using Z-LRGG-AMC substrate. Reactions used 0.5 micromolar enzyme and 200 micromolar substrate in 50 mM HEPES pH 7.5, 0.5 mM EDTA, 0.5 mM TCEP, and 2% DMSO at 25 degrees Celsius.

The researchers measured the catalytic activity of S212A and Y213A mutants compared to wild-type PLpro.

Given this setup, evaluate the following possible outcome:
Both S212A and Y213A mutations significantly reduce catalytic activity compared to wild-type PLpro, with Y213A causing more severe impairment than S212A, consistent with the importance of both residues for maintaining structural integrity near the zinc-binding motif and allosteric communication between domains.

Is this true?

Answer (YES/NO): YES